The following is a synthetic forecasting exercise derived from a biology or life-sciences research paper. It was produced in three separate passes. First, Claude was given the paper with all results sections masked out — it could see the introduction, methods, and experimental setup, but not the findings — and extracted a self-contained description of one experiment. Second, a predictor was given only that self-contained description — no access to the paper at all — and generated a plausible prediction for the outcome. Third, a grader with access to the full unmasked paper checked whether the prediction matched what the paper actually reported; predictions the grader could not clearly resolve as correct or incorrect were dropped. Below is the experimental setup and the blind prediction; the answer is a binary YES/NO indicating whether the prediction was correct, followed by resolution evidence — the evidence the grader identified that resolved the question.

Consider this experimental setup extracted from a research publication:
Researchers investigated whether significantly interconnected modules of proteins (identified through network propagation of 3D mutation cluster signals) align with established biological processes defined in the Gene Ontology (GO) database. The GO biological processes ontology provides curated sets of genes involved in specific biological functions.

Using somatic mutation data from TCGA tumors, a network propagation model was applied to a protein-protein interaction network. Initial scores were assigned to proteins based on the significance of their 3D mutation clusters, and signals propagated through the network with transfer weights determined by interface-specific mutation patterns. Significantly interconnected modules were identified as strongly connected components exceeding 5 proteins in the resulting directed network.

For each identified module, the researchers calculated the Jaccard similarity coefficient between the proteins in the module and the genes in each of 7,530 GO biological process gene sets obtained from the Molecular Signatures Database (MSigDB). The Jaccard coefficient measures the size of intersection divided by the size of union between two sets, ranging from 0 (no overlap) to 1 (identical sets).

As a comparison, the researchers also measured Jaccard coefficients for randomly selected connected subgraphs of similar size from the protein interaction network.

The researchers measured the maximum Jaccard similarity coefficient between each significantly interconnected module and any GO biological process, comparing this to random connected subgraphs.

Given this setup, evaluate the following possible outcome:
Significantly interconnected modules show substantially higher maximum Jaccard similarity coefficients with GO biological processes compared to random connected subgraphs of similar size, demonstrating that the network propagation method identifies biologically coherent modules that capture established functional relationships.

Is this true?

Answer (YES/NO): YES